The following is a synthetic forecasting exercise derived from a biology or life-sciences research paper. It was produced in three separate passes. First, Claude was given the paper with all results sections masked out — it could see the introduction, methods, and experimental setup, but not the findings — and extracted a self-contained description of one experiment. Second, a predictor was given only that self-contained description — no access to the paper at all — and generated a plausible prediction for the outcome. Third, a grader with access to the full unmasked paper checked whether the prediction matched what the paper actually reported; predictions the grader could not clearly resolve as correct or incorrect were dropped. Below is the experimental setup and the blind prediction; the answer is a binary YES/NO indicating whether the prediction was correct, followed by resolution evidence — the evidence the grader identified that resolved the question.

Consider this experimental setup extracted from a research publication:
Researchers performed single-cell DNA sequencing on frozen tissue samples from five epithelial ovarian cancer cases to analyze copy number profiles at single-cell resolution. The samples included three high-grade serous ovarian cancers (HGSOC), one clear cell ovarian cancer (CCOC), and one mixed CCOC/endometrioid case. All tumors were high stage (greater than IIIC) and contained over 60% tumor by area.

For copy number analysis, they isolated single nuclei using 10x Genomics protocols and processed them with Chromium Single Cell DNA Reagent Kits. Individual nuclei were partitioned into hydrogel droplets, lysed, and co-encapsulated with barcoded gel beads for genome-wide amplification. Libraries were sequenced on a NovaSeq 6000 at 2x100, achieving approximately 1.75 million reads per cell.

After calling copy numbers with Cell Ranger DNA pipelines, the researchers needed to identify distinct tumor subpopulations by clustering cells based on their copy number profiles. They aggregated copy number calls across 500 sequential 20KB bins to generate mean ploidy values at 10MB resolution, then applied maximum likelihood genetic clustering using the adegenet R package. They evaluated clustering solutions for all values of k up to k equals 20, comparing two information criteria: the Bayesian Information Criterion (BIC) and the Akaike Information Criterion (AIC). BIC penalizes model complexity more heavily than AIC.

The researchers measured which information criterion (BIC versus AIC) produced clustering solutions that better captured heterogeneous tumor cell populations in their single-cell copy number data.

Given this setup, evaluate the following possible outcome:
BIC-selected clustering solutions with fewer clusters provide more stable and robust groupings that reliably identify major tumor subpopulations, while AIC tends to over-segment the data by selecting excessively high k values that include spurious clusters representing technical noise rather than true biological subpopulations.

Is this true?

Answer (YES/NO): NO